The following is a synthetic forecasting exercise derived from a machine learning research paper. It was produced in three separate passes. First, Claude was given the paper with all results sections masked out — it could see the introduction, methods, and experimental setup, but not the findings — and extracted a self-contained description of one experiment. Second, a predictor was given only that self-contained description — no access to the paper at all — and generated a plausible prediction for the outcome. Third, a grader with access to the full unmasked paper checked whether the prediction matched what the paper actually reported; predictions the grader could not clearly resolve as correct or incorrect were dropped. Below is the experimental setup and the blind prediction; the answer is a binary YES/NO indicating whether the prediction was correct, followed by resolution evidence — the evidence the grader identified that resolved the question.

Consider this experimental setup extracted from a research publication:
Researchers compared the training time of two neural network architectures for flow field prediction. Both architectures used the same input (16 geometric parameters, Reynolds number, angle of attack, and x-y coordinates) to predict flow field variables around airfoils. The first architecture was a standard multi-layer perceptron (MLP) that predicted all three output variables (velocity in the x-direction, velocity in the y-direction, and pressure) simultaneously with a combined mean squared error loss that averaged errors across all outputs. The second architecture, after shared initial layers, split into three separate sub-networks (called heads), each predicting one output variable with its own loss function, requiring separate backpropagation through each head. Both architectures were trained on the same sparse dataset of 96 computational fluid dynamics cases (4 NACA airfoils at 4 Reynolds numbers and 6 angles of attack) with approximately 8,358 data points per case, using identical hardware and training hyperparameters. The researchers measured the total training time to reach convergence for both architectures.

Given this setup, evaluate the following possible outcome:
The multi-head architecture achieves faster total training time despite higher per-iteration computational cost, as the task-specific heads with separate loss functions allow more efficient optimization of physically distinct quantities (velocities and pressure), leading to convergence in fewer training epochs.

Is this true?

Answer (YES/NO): NO